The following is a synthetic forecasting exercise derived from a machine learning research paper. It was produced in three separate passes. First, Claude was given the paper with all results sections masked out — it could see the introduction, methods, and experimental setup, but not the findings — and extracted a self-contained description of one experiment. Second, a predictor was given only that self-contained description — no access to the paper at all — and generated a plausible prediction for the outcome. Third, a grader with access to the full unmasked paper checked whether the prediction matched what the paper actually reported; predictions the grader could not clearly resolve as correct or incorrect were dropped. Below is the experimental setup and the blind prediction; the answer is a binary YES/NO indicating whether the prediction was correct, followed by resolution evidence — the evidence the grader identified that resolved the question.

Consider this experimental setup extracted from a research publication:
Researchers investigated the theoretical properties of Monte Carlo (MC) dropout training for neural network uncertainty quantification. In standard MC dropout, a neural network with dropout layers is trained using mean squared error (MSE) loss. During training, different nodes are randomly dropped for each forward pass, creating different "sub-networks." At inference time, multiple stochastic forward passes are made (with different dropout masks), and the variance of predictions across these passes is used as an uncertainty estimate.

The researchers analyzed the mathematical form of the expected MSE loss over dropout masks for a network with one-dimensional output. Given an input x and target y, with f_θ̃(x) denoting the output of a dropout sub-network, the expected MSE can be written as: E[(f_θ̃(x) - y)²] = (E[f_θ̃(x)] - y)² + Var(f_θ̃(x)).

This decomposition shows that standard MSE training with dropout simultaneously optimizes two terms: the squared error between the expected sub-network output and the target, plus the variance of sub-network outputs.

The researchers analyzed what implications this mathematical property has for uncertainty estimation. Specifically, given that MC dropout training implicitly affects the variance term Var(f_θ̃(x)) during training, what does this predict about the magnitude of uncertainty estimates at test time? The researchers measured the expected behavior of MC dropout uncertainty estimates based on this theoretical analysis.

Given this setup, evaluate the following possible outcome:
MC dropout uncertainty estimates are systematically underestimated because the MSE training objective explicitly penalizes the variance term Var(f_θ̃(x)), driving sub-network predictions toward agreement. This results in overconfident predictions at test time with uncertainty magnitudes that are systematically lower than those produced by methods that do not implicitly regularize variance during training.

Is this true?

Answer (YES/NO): YES